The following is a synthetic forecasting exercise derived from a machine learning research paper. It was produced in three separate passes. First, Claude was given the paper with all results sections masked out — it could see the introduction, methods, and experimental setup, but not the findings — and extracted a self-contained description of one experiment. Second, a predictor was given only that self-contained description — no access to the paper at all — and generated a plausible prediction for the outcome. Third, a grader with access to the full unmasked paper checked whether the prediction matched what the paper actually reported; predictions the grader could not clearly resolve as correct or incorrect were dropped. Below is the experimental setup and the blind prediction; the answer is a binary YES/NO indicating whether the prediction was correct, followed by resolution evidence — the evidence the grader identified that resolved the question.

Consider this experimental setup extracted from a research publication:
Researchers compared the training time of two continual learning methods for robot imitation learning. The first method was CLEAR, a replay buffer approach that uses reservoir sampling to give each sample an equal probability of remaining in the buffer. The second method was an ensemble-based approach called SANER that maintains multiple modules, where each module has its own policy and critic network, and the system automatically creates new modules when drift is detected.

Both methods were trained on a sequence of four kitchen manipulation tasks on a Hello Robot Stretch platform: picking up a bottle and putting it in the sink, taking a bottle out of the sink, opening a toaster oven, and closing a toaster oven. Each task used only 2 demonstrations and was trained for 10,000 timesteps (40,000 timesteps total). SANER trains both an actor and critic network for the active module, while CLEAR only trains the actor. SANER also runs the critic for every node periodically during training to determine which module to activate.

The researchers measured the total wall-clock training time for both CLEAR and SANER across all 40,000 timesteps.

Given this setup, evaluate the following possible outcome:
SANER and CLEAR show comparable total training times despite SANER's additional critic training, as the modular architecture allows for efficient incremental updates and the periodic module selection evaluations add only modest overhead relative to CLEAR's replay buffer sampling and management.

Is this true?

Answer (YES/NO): NO